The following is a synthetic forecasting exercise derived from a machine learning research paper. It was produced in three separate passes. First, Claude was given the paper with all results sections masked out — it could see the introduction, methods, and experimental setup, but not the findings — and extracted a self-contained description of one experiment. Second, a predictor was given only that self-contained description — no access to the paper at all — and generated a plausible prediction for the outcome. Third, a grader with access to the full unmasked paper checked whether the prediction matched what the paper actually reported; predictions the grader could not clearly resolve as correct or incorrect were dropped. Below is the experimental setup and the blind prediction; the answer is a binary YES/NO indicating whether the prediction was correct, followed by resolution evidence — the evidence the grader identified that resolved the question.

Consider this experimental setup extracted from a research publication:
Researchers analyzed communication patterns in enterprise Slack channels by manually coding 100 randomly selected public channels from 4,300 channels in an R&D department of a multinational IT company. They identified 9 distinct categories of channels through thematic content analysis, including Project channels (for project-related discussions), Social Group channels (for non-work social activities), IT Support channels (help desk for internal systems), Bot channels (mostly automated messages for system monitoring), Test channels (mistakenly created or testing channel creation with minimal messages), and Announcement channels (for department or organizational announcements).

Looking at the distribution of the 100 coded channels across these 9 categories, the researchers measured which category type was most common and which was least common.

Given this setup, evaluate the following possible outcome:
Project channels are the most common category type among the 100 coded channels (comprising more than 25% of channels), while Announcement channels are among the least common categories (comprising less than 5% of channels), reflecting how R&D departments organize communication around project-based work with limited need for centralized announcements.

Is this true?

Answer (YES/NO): YES